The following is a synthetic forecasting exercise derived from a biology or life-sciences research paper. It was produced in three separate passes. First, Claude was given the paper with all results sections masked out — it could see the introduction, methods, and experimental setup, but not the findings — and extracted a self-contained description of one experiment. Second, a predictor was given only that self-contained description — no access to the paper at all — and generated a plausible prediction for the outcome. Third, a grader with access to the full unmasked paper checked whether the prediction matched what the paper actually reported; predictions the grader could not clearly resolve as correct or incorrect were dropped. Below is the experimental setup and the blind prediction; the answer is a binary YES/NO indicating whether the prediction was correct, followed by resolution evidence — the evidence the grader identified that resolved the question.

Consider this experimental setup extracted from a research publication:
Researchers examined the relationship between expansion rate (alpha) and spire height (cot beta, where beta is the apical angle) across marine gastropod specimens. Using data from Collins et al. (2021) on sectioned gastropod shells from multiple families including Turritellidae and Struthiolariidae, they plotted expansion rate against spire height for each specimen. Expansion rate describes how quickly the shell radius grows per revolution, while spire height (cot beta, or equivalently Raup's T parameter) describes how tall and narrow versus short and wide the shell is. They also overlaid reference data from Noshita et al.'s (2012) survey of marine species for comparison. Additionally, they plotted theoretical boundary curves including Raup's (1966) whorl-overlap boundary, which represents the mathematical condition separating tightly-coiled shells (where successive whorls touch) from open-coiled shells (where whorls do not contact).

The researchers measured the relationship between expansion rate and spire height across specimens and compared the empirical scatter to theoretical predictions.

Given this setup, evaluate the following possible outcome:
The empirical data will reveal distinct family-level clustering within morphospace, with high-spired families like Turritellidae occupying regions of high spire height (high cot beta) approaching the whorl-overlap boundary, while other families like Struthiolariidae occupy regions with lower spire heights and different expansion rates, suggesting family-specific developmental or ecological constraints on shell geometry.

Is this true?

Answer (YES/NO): NO